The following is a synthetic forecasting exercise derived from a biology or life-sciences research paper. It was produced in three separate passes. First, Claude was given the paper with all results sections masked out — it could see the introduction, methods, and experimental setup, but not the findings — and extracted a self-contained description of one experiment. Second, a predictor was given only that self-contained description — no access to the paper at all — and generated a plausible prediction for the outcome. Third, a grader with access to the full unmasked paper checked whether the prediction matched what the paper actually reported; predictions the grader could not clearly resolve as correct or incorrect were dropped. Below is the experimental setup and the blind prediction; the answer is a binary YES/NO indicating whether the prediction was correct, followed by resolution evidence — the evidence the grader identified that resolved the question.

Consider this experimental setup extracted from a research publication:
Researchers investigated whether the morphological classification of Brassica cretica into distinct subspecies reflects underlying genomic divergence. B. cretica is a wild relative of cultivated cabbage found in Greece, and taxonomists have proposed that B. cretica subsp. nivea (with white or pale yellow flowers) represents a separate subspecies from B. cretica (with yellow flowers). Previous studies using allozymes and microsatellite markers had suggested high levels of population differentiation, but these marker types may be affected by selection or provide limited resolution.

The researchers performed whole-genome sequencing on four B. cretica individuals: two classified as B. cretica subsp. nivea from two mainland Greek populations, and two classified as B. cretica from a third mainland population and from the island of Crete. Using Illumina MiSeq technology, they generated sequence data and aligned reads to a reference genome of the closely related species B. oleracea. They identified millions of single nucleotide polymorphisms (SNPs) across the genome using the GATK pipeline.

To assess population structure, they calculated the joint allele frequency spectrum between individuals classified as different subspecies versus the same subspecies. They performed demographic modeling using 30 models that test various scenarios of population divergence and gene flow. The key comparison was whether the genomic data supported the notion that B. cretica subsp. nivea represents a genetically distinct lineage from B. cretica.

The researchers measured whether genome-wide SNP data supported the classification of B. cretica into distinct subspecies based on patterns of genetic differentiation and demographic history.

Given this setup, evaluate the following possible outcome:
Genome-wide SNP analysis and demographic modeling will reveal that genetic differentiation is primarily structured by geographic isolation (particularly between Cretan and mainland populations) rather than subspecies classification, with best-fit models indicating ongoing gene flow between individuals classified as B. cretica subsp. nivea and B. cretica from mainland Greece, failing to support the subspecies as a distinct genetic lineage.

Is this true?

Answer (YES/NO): NO